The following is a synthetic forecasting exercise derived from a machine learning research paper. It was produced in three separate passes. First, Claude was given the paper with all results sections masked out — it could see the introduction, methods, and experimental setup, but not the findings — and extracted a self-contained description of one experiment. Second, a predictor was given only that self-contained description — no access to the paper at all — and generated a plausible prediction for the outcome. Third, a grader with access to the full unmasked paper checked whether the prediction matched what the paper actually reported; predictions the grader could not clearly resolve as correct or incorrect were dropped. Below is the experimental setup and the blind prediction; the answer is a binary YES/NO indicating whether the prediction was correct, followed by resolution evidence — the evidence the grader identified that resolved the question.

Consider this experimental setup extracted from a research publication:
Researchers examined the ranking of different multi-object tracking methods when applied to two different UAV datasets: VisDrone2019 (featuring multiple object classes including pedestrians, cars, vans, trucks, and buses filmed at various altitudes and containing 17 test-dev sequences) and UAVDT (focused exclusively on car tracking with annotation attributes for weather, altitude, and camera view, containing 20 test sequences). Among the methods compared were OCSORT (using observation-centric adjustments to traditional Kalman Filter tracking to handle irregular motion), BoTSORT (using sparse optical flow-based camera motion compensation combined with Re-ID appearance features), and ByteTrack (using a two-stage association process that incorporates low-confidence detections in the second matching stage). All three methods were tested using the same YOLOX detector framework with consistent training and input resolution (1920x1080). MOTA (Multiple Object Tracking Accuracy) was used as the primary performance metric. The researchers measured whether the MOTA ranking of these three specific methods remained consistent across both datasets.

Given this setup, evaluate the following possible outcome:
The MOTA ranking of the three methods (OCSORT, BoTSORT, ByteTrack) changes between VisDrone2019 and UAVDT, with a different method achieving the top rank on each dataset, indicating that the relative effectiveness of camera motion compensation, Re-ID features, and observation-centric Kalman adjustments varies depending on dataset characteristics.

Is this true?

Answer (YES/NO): NO